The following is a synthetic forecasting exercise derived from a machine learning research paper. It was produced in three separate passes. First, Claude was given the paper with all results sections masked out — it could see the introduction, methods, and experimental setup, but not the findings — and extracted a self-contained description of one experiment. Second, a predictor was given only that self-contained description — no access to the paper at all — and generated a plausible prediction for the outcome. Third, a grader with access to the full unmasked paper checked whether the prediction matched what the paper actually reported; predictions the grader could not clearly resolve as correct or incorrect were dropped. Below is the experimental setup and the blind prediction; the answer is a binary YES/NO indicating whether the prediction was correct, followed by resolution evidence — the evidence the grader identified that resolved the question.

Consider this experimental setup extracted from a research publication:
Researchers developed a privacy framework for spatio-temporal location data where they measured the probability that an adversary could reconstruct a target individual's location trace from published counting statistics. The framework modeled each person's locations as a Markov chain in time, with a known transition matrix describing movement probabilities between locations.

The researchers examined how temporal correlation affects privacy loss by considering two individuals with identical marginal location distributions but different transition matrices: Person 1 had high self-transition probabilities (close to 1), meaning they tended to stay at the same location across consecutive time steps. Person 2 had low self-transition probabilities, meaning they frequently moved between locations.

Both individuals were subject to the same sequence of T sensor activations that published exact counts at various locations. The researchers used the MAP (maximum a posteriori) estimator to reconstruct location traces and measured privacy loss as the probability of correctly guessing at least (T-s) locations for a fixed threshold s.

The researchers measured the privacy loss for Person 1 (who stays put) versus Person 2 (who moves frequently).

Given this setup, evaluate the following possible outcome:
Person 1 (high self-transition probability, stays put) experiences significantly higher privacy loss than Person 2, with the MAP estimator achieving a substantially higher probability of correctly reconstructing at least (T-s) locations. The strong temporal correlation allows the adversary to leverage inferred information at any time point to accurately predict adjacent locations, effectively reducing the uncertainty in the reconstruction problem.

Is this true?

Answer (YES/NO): YES